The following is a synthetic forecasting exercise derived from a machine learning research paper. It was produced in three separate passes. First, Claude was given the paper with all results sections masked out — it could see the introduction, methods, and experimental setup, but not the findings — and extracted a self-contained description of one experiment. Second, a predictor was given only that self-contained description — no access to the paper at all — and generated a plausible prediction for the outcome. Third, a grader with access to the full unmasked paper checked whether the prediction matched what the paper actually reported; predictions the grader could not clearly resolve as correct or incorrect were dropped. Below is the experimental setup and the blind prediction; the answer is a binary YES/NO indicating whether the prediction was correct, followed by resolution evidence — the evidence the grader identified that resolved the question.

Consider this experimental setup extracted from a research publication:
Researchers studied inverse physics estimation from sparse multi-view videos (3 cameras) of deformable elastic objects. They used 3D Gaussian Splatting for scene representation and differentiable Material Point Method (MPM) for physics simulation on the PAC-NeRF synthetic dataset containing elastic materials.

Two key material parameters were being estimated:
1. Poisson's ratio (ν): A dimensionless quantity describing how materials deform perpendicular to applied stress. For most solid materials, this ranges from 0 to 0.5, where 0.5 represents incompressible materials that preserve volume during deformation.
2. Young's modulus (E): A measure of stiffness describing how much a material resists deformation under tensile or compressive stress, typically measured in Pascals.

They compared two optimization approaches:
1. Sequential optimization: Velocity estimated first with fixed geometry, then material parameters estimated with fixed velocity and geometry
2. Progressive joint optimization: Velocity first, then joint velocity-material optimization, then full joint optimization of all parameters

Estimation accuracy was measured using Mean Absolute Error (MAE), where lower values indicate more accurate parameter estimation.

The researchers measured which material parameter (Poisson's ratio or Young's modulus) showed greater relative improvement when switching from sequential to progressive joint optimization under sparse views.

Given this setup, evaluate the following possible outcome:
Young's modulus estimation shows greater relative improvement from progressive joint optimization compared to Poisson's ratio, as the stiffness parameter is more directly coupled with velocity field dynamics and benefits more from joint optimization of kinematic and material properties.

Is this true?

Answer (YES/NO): YES